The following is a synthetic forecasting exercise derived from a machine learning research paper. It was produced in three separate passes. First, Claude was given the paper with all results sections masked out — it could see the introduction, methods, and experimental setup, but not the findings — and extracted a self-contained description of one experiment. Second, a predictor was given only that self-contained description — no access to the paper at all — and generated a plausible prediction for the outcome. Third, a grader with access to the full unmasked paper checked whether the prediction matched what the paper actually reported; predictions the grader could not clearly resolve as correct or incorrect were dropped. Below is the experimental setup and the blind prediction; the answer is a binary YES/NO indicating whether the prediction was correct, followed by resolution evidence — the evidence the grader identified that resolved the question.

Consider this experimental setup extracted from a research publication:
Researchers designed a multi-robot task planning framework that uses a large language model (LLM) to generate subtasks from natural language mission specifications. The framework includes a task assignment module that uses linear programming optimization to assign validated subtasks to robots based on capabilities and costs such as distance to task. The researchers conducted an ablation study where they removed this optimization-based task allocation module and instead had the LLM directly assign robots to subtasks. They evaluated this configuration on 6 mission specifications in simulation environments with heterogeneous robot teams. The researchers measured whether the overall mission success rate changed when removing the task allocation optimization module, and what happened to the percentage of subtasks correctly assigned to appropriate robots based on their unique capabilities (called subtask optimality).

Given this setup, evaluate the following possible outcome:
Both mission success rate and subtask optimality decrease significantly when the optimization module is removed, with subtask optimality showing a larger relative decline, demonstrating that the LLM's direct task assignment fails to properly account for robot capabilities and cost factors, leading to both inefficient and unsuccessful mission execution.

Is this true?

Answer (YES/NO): NO